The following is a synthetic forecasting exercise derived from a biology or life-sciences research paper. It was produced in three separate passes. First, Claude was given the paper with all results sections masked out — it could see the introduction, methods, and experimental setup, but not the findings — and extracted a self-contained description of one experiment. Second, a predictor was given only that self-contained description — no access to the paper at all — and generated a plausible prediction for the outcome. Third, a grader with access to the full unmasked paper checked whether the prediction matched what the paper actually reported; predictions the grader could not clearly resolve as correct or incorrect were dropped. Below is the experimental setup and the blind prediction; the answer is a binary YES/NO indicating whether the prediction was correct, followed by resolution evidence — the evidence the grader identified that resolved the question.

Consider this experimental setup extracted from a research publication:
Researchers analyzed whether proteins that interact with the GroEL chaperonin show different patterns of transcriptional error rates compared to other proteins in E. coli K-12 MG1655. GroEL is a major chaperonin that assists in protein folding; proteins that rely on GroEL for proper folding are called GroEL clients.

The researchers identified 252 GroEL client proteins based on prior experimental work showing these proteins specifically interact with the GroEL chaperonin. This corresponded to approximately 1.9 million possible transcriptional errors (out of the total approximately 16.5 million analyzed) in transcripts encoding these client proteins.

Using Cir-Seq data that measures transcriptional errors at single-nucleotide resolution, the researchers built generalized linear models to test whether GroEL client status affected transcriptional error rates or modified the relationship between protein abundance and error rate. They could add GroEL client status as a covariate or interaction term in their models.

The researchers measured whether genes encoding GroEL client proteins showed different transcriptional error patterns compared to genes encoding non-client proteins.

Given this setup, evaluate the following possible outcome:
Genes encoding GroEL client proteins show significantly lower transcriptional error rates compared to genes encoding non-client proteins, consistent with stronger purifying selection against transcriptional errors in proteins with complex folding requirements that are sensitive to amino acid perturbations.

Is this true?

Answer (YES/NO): NO